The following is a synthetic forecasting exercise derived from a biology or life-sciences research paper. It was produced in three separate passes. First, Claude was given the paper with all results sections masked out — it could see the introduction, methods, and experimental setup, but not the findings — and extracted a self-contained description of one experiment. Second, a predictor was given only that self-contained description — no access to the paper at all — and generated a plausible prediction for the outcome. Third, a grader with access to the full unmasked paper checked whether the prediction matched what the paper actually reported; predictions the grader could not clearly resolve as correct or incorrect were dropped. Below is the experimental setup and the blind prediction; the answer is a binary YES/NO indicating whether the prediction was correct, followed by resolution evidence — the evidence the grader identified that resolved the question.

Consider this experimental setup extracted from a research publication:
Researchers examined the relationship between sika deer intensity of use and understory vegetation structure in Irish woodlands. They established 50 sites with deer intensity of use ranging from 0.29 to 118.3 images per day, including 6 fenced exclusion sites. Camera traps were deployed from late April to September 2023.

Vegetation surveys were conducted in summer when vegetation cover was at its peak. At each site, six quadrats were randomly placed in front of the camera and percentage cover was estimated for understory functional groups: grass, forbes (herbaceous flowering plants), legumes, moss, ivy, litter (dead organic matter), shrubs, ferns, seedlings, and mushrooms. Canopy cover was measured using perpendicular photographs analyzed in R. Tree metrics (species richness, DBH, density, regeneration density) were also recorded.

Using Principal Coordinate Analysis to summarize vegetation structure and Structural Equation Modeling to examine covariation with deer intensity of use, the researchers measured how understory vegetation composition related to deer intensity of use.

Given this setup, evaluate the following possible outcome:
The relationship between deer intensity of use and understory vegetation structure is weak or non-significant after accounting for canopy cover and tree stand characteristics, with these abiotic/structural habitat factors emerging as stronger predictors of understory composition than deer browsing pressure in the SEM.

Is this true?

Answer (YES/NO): NO